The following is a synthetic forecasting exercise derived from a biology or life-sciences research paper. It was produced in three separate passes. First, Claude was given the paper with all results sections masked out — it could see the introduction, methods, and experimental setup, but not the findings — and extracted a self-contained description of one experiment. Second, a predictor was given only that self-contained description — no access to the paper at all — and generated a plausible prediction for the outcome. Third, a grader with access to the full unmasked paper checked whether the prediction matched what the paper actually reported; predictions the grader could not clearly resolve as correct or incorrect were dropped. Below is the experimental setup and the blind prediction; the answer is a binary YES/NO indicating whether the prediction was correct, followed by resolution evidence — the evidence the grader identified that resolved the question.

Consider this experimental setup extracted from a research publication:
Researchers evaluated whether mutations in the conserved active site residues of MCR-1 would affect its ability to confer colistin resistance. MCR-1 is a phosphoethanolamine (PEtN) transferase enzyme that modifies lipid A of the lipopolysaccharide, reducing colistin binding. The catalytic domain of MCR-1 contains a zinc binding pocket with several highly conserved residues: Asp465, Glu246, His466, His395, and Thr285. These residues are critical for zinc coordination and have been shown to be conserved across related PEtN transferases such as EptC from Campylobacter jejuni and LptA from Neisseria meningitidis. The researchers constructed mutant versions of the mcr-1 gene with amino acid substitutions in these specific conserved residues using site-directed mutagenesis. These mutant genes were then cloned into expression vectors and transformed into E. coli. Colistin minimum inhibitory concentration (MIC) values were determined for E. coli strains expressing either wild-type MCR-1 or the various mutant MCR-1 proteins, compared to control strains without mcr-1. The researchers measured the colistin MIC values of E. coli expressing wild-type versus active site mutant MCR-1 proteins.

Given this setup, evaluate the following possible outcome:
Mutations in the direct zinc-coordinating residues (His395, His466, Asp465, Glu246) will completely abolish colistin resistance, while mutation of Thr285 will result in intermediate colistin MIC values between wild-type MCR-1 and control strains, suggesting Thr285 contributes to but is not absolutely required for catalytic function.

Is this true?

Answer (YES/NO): NO